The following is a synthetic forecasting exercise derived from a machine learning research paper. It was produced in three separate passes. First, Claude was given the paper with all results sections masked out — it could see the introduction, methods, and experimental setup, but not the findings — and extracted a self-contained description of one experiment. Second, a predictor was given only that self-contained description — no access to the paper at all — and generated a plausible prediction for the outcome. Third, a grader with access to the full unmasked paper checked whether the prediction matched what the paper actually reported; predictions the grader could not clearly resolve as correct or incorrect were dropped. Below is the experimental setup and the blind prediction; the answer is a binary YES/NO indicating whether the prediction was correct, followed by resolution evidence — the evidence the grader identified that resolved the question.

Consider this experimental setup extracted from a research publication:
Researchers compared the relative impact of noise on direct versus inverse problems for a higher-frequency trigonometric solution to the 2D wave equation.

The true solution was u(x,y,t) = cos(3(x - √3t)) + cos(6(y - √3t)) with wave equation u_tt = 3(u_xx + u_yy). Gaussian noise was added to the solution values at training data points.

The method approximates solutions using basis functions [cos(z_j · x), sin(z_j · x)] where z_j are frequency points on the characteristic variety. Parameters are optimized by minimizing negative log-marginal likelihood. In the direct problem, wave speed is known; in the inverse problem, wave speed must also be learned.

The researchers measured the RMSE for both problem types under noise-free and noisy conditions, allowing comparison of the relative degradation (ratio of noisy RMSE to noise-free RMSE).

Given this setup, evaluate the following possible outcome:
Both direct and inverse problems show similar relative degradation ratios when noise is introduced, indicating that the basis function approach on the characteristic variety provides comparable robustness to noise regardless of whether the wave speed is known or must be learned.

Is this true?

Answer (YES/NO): NO